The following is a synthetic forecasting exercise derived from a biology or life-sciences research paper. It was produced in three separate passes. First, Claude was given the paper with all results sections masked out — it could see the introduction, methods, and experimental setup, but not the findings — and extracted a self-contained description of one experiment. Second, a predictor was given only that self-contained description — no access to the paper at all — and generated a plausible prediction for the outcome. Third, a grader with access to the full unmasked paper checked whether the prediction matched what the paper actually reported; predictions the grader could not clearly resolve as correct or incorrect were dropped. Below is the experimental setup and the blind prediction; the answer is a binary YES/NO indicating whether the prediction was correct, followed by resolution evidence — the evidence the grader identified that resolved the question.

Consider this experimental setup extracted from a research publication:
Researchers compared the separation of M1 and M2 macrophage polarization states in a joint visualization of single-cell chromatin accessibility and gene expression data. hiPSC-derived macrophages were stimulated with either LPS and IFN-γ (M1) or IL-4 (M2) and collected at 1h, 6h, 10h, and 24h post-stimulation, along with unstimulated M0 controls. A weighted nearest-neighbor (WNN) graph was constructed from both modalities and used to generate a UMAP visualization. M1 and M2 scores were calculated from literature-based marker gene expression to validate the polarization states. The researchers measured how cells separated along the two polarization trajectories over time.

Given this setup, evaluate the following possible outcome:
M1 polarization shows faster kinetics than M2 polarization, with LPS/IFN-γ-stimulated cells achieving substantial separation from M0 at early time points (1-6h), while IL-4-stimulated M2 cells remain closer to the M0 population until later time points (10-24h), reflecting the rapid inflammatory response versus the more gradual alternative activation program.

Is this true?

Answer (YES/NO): NO